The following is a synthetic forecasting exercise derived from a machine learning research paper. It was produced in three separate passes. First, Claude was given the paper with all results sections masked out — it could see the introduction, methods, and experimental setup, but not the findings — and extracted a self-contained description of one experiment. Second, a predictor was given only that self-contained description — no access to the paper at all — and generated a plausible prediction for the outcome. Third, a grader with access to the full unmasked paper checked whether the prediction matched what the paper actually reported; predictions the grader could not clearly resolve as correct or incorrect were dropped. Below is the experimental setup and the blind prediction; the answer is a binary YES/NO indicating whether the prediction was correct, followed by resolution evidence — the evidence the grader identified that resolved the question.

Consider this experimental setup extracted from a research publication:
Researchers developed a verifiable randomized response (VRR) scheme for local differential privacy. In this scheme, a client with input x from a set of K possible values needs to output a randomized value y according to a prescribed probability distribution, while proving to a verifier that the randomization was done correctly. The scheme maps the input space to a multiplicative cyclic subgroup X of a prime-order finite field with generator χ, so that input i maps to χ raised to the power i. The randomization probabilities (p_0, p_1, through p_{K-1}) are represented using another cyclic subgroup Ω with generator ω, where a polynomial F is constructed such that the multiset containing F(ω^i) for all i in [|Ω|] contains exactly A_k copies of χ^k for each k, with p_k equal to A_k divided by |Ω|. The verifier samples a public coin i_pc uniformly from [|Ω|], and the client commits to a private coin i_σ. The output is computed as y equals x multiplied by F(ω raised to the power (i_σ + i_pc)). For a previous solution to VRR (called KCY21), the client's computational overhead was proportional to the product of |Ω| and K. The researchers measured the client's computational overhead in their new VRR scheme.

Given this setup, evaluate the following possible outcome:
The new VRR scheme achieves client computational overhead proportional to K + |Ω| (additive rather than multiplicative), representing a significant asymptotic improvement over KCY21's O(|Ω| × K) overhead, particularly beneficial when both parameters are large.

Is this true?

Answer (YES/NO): NO